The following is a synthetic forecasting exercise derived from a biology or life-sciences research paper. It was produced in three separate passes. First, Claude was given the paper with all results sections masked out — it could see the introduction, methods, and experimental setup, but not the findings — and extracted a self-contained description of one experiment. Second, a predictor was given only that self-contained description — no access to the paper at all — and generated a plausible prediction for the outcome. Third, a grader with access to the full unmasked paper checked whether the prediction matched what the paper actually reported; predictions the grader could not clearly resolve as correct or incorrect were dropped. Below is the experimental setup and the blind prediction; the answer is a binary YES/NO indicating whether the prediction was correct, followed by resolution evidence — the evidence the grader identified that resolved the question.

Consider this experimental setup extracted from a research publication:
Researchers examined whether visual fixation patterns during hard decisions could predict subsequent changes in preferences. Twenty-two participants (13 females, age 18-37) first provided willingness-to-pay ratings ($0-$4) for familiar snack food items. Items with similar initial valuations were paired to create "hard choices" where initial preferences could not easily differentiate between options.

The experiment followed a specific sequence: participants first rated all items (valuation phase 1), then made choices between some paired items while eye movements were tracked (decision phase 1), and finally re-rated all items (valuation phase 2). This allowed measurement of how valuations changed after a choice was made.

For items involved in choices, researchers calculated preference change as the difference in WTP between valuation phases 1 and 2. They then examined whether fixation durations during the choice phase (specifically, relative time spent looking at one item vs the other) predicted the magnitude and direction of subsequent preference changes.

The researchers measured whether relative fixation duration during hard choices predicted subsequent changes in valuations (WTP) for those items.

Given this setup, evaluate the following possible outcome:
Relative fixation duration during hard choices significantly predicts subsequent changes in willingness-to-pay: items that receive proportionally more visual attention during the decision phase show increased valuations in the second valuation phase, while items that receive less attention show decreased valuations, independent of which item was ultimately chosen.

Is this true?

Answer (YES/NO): NO